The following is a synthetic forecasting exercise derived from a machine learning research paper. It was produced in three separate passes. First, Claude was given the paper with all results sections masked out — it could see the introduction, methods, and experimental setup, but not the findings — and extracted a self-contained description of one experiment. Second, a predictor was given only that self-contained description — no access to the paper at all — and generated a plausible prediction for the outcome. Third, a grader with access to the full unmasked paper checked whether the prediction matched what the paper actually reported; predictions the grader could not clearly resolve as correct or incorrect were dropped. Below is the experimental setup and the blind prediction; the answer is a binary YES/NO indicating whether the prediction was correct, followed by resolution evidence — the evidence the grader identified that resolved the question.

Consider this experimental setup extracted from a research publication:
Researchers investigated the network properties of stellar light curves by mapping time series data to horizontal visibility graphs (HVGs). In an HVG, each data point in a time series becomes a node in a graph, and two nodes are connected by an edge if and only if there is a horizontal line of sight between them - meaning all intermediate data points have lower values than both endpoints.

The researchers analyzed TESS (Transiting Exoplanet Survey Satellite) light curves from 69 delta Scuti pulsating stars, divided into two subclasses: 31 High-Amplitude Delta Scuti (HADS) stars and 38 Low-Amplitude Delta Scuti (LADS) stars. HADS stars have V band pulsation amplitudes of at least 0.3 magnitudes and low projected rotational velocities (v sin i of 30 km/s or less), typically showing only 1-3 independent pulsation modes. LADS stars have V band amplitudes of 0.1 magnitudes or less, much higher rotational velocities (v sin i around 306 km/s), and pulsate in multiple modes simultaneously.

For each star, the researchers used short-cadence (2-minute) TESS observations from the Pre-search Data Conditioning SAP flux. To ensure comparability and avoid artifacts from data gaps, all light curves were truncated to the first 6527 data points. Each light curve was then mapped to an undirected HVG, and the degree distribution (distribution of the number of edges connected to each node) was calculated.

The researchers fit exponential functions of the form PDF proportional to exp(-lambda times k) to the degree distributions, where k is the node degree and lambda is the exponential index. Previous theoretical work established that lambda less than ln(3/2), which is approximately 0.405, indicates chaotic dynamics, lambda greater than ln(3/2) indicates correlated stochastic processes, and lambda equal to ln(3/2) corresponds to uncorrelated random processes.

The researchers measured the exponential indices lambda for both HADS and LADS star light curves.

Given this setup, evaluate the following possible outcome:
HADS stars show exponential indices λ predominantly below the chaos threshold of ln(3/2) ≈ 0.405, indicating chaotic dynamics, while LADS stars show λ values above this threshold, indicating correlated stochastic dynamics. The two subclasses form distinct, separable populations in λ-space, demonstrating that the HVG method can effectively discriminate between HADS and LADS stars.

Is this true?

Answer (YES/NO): NO